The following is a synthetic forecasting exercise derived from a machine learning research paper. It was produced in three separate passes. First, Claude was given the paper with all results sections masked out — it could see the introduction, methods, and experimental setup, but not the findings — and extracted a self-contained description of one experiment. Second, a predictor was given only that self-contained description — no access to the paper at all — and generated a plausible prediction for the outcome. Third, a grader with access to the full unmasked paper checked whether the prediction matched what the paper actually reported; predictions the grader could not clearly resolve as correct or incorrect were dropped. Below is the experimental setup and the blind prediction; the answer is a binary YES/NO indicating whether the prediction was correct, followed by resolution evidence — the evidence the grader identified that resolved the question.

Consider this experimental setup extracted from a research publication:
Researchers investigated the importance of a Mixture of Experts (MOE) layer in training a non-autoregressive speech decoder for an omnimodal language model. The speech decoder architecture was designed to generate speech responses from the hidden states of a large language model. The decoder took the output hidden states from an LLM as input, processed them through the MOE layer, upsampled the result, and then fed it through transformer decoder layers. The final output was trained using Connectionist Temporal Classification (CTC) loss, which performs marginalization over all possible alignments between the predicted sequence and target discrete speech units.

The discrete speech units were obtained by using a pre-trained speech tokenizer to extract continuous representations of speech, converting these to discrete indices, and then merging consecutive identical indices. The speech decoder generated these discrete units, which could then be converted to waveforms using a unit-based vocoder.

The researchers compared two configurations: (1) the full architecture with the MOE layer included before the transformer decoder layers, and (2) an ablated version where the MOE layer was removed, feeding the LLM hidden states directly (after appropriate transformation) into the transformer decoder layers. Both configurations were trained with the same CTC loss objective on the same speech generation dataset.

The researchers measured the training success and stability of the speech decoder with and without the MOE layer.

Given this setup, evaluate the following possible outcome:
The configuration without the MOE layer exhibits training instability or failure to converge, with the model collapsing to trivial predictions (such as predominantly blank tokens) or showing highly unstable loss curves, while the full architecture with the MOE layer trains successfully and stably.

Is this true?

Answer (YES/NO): YES